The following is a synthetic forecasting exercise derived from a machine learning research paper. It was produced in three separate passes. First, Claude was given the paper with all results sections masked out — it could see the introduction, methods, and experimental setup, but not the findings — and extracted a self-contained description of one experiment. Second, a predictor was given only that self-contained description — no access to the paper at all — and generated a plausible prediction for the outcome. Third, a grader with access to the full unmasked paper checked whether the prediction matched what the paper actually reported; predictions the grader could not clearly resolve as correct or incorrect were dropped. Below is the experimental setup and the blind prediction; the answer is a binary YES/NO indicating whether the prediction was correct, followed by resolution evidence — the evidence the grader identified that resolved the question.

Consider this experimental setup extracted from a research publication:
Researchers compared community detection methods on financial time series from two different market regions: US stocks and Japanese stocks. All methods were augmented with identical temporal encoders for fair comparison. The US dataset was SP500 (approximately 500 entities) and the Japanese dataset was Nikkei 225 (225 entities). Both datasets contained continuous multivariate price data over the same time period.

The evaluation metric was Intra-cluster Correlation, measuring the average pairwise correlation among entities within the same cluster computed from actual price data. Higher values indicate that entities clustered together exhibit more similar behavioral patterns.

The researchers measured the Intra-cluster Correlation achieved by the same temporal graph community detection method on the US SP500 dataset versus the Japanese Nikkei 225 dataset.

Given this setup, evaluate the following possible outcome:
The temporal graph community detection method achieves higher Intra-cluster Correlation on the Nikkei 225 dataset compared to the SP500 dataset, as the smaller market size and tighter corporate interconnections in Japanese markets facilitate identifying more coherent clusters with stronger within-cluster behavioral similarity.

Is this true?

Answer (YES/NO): YES